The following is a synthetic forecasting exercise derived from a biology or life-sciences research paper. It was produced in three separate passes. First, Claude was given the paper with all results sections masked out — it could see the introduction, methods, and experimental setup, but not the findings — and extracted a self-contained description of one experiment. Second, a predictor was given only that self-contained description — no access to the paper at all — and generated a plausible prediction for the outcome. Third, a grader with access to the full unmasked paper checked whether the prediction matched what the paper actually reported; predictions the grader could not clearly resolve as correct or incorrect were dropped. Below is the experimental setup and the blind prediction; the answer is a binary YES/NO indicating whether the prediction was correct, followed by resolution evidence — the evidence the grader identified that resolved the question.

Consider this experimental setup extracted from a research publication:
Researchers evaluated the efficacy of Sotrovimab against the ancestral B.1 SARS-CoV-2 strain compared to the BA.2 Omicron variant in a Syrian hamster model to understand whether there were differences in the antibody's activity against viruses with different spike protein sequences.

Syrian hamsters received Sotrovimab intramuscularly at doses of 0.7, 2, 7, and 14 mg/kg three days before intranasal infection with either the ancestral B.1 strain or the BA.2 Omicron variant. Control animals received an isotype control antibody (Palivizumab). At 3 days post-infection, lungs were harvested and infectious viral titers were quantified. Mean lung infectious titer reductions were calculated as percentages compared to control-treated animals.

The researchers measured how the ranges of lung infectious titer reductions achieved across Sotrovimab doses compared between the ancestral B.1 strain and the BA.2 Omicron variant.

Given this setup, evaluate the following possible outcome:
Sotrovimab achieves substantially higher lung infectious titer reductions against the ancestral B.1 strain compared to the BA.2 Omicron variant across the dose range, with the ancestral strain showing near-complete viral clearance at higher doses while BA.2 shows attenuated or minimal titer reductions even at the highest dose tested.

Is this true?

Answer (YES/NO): NO